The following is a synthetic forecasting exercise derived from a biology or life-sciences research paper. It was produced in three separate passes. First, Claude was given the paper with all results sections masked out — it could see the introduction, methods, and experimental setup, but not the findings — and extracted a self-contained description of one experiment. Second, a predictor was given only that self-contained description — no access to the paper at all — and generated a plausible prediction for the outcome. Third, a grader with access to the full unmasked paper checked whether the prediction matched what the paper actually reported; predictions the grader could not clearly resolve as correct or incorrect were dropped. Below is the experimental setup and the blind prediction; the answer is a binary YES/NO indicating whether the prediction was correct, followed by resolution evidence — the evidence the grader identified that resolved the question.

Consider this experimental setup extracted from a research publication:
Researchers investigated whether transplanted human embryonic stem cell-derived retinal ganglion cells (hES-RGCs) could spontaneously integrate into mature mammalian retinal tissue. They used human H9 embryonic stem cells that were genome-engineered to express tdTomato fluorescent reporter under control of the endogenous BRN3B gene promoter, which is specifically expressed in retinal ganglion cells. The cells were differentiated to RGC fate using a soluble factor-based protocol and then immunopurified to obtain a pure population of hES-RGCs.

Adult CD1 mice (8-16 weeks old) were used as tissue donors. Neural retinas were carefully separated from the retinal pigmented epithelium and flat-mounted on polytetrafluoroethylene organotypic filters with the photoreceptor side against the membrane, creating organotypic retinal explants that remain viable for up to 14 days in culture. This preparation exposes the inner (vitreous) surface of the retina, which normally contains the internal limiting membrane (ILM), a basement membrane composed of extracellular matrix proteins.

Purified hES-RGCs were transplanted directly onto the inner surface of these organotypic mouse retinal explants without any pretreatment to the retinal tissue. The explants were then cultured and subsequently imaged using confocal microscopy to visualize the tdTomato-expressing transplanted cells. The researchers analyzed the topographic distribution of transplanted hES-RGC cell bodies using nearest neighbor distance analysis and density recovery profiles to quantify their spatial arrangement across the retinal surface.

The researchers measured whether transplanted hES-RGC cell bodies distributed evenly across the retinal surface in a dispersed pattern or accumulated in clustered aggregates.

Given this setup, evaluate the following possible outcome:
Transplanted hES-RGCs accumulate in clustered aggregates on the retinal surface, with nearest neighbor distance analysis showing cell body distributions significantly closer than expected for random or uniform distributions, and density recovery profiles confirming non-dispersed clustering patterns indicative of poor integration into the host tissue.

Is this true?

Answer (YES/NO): YES